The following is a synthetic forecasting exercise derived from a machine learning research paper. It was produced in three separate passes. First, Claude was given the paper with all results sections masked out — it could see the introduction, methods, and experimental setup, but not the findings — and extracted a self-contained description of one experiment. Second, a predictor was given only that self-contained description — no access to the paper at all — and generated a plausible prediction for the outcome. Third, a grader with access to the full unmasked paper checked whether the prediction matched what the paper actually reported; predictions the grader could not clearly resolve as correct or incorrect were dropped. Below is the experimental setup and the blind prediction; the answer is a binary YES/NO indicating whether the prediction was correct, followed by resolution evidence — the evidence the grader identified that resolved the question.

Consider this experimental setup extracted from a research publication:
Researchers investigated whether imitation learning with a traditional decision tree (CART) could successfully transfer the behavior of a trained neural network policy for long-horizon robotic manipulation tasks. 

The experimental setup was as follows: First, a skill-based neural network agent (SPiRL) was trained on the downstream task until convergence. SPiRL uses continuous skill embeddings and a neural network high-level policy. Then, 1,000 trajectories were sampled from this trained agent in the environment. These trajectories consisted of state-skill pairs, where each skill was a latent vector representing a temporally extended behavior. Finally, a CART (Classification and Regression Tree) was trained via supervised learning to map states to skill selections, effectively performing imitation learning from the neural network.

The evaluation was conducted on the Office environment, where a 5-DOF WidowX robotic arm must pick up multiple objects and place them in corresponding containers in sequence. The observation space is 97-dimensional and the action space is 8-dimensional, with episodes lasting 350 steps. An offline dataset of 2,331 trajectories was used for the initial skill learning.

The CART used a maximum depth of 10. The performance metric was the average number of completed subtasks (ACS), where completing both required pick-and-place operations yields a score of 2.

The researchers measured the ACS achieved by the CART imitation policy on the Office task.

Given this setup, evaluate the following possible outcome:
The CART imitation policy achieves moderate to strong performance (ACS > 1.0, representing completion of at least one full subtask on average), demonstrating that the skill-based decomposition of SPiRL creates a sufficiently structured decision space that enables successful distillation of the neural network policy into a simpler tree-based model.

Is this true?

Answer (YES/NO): NO